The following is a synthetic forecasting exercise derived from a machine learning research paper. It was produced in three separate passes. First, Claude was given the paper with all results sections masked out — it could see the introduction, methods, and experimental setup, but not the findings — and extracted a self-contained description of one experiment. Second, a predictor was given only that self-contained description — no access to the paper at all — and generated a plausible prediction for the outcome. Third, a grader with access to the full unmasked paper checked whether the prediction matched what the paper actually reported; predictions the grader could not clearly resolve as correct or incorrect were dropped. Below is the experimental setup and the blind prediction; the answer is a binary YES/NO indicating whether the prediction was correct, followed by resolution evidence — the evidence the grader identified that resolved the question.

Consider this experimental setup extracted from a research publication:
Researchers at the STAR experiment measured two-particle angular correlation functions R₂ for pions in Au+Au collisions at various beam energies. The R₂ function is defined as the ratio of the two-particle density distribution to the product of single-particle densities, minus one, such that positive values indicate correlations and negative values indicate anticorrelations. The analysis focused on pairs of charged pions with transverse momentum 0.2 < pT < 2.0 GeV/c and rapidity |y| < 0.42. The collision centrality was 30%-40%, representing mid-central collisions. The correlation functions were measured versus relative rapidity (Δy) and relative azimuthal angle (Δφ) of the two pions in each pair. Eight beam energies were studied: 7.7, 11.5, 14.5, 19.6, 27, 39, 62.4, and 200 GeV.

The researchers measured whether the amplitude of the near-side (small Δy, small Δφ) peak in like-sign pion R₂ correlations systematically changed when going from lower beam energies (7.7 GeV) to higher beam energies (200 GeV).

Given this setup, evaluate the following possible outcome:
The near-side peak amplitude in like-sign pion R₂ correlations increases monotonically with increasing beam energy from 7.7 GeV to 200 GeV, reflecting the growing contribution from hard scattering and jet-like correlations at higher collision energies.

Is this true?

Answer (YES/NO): NO